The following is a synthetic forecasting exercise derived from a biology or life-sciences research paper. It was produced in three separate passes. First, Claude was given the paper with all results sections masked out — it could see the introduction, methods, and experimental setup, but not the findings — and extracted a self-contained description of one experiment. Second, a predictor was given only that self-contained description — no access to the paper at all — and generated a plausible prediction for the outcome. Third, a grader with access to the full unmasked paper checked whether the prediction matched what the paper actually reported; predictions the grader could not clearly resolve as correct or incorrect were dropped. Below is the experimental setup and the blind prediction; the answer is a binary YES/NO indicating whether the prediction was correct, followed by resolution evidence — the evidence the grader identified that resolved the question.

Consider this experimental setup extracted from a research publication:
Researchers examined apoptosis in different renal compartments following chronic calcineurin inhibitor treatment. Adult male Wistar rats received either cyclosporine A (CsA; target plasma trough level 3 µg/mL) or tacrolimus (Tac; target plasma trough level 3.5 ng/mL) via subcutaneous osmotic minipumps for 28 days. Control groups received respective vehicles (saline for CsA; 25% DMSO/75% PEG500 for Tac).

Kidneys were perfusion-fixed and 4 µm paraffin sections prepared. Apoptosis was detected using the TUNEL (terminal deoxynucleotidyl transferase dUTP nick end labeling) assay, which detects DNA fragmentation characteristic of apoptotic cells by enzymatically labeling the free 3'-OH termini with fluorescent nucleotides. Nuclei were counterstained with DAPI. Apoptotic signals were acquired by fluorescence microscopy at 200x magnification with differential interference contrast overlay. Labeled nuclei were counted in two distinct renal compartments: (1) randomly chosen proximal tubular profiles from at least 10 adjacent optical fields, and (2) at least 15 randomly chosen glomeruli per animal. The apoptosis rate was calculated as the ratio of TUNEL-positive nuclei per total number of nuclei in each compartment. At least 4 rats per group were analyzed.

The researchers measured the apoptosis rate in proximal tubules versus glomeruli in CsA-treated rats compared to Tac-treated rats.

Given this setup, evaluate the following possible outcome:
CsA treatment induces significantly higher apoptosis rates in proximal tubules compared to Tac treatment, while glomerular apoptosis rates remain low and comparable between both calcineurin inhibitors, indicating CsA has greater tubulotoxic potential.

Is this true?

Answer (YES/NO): NO